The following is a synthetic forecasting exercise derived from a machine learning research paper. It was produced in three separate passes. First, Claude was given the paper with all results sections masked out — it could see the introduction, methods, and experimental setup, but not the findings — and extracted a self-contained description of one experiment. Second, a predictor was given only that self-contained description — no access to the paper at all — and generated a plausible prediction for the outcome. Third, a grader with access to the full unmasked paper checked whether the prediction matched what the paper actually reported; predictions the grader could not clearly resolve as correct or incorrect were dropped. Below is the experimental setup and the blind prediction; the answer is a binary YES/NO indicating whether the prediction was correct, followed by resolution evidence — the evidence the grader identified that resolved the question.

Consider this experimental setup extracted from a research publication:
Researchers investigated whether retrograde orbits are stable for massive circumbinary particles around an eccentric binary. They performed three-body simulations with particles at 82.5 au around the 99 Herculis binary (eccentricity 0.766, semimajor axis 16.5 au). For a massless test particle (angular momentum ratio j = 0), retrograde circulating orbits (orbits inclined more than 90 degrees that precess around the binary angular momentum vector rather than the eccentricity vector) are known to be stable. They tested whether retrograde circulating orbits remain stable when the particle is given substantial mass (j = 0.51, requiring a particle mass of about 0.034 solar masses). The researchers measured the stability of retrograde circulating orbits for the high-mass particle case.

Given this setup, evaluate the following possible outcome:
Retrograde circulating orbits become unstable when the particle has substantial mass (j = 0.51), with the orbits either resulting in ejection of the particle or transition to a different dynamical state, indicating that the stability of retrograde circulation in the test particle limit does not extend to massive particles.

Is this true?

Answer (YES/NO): YES